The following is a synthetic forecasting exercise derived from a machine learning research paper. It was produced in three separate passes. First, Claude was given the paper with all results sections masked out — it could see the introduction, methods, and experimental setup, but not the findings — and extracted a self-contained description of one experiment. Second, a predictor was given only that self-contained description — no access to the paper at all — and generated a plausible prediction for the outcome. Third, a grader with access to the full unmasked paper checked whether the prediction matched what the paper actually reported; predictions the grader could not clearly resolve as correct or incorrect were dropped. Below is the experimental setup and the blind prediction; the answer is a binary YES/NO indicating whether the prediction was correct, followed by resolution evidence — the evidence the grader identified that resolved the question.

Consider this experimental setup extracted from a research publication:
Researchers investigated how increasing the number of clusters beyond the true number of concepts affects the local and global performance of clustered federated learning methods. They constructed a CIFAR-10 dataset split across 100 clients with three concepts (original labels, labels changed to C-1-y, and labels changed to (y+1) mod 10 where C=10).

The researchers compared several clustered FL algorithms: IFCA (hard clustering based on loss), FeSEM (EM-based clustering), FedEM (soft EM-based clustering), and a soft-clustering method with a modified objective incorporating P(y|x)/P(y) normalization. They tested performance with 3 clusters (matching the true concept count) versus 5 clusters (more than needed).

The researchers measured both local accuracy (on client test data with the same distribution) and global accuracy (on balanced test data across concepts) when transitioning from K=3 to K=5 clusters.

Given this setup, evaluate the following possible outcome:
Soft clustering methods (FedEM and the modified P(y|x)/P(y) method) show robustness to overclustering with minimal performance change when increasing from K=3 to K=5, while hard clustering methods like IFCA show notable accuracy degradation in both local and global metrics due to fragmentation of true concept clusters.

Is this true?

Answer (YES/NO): NO